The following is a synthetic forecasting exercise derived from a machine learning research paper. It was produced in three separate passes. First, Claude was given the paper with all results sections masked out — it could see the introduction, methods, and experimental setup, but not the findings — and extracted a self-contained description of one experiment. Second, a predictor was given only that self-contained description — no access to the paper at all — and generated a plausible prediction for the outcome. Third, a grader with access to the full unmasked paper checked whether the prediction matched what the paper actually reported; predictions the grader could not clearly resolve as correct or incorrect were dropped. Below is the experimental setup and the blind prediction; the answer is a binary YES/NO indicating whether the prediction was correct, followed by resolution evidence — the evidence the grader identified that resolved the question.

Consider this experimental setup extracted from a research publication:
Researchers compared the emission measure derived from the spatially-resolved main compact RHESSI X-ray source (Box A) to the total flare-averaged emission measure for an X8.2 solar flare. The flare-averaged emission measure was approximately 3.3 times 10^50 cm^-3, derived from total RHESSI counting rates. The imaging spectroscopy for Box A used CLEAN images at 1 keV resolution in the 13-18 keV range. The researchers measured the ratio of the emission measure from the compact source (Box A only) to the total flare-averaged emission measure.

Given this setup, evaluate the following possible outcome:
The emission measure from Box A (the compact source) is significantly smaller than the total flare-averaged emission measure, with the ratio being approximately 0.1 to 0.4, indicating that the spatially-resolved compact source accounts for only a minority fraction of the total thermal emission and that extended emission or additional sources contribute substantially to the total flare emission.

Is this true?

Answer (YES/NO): YES